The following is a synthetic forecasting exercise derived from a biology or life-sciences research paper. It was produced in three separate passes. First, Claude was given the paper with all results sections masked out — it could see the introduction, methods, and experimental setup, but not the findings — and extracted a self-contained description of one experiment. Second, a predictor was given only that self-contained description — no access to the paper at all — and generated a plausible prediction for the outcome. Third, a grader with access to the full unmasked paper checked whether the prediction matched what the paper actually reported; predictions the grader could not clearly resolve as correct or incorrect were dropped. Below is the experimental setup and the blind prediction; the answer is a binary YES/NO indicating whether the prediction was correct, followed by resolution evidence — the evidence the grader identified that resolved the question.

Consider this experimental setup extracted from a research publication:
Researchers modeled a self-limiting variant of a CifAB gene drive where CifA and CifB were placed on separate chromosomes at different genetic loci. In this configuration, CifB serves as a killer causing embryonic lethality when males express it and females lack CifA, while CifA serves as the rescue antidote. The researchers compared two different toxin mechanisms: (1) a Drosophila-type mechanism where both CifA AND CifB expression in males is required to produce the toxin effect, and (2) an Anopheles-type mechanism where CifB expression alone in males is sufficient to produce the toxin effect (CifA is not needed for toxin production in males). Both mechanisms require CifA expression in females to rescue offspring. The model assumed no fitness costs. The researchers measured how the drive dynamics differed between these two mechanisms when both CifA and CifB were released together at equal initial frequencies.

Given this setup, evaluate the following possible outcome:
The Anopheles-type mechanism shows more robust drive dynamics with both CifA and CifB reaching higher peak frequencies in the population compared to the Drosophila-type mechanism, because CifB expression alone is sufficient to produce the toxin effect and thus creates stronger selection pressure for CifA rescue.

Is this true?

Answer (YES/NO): NO